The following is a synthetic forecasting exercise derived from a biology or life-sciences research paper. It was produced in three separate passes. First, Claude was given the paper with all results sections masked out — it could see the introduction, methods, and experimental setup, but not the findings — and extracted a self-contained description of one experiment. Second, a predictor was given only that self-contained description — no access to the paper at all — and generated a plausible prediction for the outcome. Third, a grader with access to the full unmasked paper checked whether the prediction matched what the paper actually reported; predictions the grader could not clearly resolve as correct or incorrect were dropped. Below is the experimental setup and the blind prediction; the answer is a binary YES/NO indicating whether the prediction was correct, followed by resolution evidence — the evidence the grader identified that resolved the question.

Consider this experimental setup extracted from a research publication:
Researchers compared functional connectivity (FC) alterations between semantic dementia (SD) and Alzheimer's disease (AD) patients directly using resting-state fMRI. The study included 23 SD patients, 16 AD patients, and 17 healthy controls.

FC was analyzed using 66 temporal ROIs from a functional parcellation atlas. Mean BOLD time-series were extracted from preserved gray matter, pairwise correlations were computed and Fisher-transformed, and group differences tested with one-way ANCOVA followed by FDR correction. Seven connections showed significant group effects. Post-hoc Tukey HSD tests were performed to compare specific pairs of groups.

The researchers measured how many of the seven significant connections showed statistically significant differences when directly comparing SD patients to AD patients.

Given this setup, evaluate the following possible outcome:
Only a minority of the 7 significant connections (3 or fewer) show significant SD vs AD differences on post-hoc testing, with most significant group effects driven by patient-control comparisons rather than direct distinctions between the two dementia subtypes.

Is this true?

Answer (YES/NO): NO